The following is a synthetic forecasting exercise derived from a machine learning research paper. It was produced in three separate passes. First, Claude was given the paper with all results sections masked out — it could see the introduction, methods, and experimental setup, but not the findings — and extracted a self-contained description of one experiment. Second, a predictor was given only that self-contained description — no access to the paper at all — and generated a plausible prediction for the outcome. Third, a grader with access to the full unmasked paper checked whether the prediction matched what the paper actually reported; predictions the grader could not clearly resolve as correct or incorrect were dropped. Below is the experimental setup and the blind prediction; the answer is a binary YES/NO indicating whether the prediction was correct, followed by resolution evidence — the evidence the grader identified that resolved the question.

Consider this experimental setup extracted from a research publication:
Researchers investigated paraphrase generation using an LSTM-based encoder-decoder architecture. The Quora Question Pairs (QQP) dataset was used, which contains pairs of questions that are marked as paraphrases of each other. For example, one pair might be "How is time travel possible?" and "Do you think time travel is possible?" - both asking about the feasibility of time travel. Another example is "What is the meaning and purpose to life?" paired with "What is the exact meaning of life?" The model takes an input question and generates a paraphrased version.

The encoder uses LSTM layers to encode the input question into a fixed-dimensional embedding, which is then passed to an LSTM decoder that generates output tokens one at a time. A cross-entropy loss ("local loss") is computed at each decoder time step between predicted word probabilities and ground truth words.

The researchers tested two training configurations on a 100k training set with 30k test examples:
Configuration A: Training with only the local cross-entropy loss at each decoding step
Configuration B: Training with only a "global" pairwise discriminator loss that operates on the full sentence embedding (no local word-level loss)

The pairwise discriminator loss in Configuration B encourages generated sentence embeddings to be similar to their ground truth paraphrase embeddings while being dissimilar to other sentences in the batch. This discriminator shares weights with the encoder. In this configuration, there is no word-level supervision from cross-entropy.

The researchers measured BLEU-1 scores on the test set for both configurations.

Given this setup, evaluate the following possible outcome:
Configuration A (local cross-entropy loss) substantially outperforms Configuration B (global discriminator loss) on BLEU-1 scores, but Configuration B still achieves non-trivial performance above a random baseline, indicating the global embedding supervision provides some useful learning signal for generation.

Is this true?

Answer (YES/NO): NO